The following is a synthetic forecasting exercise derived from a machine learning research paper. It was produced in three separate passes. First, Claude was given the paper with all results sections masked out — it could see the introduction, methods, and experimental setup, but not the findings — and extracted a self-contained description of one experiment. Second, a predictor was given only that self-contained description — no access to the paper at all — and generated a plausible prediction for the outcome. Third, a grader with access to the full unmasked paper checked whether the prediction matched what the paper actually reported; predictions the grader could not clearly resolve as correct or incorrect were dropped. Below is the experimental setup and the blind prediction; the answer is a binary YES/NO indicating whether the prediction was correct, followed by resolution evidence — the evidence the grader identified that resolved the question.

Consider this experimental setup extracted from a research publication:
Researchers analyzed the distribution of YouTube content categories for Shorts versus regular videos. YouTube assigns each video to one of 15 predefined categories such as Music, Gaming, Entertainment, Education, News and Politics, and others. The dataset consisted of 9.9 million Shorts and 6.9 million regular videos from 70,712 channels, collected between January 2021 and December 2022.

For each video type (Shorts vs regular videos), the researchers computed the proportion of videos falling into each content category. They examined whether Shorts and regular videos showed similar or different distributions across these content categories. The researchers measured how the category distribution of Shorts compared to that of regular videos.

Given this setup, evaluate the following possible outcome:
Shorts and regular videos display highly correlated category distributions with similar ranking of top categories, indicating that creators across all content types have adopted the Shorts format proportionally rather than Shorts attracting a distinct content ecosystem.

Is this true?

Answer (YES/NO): NO